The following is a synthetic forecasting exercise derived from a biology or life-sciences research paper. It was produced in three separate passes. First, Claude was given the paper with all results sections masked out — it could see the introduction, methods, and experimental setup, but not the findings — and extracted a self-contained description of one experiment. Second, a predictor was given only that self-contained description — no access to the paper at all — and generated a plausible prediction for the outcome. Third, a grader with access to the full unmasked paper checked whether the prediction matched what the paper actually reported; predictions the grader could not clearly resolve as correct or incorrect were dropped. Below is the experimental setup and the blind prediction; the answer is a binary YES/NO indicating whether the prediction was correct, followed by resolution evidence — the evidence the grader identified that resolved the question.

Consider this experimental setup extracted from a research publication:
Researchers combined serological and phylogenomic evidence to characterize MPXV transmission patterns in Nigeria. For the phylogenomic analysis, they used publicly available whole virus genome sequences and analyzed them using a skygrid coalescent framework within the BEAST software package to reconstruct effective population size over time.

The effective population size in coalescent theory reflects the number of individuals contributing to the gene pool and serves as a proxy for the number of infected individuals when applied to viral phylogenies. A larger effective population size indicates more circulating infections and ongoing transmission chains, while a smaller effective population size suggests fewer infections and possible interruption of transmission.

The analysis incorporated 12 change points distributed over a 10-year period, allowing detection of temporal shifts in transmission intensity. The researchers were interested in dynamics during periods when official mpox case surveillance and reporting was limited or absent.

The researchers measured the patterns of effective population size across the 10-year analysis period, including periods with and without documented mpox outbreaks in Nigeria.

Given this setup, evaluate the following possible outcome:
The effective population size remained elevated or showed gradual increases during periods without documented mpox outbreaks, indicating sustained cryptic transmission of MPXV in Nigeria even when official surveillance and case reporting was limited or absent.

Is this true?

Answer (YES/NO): YES